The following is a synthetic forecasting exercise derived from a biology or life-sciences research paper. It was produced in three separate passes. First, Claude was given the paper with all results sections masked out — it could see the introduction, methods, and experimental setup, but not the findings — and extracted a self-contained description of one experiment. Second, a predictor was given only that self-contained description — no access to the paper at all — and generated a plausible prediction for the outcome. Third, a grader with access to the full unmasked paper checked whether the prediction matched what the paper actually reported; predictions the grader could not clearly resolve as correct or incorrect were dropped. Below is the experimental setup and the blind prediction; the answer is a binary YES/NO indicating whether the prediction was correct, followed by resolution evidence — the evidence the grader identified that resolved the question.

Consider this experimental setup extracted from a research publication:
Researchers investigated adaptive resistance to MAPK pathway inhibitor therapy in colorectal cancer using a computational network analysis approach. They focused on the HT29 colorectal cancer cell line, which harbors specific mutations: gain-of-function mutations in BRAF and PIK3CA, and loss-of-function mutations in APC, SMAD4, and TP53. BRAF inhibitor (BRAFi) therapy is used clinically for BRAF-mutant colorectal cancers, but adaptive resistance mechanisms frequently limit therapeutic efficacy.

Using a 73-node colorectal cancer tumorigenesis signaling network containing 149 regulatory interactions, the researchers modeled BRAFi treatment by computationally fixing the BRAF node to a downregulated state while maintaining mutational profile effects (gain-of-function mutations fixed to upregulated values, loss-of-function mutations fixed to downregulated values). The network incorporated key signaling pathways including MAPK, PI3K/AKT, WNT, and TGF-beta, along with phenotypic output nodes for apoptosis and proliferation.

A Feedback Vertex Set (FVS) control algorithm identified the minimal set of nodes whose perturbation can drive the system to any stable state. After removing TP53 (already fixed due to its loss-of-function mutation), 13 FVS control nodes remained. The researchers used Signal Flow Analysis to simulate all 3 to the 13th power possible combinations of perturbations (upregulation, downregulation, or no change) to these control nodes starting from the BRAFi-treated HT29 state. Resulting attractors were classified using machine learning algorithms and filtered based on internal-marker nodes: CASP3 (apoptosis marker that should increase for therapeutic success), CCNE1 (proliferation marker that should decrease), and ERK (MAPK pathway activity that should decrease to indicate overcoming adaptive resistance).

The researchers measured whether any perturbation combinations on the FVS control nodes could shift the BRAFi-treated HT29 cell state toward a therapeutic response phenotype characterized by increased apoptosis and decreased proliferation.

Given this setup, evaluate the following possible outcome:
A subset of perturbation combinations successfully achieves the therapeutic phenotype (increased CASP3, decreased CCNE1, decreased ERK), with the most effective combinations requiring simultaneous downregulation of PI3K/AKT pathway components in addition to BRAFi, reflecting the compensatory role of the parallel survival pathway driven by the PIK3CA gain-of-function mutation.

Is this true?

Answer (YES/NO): NO